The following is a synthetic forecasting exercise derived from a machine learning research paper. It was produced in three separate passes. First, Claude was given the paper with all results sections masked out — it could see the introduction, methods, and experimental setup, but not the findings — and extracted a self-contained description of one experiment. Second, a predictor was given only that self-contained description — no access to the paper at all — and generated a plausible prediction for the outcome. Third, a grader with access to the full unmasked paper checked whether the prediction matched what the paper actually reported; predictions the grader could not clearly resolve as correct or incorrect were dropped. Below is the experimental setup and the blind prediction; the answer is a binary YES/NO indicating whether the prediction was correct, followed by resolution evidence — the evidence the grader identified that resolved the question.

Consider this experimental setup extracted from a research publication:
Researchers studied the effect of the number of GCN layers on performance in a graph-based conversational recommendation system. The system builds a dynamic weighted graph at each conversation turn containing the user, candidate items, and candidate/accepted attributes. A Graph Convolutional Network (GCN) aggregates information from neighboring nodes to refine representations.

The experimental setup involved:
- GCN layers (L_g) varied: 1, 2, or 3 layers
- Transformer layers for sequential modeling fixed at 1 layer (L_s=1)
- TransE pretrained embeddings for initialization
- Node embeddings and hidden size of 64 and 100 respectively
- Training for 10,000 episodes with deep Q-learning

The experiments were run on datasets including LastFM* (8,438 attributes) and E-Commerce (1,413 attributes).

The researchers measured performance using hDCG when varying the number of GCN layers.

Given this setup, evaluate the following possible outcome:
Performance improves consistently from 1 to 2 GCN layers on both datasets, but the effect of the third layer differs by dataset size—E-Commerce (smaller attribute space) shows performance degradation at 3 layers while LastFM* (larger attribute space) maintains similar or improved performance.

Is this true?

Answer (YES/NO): NO